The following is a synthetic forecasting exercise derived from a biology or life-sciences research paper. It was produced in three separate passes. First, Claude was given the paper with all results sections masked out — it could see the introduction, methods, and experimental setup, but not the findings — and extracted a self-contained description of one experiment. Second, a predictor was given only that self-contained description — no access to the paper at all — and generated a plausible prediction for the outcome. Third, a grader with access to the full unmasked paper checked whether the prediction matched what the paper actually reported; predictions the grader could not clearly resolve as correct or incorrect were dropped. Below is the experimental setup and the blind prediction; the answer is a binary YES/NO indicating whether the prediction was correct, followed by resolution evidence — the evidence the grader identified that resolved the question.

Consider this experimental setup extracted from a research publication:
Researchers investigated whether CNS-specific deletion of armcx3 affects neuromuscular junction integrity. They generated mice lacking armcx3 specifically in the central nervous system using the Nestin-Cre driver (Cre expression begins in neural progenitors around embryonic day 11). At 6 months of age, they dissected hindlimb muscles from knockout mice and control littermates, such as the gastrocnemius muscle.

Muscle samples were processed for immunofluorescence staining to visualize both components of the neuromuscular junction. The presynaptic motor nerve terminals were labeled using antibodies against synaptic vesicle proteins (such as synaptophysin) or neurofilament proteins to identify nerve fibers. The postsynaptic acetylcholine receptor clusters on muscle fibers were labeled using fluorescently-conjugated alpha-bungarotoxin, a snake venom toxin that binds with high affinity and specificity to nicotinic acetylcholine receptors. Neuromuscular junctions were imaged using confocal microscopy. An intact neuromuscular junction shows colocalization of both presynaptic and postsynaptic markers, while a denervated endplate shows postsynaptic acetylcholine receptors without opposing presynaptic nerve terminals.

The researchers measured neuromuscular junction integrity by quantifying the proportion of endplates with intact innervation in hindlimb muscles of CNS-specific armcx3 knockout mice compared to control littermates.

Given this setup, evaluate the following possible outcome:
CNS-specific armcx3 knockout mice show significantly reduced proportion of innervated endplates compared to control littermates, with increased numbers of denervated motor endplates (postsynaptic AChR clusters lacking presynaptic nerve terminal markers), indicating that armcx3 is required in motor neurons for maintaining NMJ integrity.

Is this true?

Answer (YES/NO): YES